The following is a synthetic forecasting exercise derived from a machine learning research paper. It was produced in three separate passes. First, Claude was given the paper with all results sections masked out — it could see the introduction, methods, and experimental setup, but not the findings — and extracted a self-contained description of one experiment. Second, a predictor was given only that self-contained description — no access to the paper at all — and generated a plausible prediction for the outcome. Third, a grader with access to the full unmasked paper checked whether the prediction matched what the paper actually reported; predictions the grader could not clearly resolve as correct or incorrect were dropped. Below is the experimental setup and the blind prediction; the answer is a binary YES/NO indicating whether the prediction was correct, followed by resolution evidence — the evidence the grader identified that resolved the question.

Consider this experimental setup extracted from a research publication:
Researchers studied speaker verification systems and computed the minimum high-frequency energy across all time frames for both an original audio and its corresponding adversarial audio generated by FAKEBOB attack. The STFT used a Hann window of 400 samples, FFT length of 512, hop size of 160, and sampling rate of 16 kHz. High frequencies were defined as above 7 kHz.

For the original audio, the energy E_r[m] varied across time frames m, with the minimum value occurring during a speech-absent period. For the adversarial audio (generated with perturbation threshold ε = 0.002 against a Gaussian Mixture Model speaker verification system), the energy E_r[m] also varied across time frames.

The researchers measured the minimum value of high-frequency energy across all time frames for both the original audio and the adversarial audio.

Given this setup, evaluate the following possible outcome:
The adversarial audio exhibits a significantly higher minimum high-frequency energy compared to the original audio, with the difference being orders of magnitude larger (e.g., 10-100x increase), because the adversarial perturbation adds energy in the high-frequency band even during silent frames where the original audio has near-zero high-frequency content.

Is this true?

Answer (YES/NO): YES